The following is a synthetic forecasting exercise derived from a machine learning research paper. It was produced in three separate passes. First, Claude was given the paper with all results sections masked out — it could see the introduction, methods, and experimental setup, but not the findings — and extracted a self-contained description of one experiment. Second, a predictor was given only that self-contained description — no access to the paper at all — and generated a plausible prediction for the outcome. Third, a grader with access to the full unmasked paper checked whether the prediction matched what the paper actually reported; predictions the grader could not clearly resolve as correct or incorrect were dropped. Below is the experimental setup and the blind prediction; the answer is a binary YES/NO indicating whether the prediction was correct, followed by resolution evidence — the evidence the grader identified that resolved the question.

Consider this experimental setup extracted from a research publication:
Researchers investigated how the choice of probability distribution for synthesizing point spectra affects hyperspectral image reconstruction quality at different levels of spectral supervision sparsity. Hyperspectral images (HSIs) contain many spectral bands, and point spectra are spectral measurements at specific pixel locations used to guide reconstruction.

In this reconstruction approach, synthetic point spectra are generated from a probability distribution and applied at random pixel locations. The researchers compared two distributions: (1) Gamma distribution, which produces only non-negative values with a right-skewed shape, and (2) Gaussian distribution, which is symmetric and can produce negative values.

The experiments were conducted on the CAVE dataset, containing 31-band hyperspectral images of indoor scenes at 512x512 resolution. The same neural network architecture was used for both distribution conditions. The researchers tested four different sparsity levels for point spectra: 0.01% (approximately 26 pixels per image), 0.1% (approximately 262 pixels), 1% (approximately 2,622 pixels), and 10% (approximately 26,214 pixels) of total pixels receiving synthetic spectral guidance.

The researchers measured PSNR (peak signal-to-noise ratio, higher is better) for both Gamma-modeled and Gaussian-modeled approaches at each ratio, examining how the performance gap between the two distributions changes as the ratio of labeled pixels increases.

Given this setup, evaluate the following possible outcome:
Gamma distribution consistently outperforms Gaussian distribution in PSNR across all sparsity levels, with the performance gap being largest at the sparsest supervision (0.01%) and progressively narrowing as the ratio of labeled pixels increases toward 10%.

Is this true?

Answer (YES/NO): YES